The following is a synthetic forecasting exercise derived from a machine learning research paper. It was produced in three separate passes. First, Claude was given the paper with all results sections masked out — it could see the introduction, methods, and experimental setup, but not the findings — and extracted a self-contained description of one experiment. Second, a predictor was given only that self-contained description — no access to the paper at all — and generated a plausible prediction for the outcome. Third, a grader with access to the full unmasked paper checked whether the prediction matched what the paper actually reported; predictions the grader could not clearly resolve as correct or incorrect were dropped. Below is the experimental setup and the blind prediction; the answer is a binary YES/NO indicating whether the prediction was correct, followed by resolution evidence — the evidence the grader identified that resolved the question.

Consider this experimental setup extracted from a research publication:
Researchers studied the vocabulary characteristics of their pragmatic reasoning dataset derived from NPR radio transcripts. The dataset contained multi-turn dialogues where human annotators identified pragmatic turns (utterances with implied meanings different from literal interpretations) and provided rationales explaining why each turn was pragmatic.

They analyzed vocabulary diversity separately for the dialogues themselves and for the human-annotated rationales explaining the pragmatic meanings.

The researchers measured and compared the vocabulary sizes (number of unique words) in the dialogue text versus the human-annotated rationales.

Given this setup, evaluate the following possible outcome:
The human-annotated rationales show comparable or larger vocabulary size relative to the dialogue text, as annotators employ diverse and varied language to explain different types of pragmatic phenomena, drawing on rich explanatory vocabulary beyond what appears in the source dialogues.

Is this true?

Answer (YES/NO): NO